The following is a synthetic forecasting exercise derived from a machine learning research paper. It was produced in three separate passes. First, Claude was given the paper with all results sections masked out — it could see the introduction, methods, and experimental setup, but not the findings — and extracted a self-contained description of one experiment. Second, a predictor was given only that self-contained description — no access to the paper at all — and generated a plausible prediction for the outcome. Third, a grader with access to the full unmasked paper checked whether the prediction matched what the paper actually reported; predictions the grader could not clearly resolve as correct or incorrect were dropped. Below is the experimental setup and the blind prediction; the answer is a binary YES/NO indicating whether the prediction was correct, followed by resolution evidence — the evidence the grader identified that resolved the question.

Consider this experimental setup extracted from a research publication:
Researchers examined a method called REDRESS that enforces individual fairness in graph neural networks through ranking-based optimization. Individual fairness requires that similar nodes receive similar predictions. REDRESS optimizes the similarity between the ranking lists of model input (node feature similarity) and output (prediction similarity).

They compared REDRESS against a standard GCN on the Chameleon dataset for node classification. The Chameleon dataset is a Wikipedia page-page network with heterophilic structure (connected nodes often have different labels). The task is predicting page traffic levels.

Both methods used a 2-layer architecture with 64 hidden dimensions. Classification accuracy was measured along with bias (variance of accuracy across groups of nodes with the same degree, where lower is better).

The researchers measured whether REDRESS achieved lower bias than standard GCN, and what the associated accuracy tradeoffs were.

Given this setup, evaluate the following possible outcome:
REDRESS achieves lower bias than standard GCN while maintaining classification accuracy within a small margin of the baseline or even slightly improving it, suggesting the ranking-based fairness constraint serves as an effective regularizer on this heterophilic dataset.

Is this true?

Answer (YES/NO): NO